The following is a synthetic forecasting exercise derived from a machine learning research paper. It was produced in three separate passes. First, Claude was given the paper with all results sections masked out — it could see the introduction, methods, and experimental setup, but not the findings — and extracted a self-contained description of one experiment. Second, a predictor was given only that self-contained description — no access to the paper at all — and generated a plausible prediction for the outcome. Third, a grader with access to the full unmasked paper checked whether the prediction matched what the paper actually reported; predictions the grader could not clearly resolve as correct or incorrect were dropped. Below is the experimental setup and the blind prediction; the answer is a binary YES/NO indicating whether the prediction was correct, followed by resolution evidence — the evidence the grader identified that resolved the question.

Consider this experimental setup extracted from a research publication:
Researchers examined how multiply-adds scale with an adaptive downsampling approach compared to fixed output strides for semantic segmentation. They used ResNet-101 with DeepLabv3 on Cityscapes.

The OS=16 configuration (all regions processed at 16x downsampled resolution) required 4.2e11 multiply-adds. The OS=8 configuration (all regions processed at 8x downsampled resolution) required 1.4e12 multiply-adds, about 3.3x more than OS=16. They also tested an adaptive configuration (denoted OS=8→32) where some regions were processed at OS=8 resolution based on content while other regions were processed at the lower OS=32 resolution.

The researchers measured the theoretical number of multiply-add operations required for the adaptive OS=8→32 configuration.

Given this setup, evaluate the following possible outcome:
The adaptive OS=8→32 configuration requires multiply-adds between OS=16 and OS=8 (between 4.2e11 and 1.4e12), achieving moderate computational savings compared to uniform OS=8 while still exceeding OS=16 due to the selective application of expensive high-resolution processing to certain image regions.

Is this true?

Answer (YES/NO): YES